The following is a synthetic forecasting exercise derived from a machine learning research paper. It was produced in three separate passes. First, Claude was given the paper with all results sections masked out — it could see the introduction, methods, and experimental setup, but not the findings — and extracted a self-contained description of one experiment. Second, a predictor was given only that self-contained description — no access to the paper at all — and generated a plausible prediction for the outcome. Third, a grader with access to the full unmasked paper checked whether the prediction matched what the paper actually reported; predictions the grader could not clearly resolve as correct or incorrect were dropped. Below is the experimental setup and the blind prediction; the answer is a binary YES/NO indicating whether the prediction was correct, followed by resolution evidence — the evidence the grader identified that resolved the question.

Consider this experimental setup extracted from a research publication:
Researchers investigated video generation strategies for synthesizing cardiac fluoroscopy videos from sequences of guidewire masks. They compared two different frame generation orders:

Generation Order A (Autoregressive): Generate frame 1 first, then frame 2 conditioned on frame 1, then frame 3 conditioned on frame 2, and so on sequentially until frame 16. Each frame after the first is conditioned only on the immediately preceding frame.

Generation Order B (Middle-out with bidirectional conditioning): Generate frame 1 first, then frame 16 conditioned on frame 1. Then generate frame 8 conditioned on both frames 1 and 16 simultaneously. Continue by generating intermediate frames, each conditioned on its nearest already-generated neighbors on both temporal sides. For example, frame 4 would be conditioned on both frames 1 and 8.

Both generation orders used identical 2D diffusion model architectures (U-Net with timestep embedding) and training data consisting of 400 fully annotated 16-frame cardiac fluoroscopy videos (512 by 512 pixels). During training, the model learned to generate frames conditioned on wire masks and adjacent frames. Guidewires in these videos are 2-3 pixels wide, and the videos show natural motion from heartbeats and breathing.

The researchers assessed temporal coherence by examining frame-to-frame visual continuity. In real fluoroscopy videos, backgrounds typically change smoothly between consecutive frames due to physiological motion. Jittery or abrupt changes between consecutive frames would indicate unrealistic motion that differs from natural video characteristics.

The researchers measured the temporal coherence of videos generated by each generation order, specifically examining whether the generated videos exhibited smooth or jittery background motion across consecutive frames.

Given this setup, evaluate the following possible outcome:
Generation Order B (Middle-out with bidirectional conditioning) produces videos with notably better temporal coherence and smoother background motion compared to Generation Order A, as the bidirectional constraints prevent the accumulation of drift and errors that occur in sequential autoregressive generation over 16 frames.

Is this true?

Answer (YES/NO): YES